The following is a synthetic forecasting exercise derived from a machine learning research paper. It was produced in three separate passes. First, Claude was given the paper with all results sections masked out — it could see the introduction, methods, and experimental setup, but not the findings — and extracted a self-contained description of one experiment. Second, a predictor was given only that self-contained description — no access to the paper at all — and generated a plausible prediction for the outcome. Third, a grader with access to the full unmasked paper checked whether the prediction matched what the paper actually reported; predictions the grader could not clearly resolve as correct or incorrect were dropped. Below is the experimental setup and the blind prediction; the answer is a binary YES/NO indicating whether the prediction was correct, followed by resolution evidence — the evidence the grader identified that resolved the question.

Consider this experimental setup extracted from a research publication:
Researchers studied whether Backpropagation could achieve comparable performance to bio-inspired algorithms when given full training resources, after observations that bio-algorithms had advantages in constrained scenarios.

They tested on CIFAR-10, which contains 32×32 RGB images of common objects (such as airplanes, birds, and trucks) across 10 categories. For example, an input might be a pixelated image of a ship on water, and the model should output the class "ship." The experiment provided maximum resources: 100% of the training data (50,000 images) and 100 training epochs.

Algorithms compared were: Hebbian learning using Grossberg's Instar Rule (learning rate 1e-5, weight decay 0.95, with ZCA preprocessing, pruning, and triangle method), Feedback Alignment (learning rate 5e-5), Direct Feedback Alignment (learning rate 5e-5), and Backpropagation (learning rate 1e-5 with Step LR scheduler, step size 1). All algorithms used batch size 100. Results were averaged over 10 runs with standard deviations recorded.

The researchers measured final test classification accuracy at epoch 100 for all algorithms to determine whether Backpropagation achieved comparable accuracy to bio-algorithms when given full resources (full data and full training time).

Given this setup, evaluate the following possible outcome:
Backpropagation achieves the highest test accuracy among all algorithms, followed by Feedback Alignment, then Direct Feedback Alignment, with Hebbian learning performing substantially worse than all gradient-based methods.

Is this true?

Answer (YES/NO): NO